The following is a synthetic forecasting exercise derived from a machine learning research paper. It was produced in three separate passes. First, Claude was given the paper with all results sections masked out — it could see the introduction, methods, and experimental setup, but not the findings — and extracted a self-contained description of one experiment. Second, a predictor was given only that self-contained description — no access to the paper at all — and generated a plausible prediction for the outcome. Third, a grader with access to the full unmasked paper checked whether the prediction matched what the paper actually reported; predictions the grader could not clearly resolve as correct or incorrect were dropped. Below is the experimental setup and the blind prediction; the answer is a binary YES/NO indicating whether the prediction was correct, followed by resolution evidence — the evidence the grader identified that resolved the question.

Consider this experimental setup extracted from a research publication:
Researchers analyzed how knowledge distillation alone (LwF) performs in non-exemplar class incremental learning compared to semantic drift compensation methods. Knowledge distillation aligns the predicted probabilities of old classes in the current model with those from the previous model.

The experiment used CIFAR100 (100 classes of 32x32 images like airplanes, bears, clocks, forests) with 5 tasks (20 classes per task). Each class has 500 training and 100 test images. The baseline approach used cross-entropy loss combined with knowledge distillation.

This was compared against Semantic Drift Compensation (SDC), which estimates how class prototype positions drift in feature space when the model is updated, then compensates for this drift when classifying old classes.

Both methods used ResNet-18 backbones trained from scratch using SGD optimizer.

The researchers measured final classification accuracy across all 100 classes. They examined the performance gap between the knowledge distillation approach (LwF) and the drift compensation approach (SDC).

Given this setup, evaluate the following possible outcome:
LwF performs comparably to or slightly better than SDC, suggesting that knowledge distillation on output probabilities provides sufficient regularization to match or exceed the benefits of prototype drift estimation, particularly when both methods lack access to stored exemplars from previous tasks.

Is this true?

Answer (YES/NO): NO